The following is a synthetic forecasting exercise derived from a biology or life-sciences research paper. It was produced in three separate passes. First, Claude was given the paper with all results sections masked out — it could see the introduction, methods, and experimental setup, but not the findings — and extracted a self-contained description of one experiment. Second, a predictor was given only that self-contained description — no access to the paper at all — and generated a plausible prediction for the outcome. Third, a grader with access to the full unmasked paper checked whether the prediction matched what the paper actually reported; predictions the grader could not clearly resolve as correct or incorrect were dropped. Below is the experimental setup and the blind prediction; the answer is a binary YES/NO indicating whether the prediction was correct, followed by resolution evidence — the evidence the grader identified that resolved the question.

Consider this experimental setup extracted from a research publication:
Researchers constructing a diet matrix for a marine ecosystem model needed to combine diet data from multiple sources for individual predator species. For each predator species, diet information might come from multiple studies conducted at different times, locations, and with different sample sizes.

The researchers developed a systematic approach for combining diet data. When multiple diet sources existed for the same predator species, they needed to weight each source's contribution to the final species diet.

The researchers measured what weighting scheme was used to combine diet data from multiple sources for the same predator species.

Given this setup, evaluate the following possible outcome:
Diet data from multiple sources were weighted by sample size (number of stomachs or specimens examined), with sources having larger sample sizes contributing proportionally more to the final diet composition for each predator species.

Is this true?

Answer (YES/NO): YES